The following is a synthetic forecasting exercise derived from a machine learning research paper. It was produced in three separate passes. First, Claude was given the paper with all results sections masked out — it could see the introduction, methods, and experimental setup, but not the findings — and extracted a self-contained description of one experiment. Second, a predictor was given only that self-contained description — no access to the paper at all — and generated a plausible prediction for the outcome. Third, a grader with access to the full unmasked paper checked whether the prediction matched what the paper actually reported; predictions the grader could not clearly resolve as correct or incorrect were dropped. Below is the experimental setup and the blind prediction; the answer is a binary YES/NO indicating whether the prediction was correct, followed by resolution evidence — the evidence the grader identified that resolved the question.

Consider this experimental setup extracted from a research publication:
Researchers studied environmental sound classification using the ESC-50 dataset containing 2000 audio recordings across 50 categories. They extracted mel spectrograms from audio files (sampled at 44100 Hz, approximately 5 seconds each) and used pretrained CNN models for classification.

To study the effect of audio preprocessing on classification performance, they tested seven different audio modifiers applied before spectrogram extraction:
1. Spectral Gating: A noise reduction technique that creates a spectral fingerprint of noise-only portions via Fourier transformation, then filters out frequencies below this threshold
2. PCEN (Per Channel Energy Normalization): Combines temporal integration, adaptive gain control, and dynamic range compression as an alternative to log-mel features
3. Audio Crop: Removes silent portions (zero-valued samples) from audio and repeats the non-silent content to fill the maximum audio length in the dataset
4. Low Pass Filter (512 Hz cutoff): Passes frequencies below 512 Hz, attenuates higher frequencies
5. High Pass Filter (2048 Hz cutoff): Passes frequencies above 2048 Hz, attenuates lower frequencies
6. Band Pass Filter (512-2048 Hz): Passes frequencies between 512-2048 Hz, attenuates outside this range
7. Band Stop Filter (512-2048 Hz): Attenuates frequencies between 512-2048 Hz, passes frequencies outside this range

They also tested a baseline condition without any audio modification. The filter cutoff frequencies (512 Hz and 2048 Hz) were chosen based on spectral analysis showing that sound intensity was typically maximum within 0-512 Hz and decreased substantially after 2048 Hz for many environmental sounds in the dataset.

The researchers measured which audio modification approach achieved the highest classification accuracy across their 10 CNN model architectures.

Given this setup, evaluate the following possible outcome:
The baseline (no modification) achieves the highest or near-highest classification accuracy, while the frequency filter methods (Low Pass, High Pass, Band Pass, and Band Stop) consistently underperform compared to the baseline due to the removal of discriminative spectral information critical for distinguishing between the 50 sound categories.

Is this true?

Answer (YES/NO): NO